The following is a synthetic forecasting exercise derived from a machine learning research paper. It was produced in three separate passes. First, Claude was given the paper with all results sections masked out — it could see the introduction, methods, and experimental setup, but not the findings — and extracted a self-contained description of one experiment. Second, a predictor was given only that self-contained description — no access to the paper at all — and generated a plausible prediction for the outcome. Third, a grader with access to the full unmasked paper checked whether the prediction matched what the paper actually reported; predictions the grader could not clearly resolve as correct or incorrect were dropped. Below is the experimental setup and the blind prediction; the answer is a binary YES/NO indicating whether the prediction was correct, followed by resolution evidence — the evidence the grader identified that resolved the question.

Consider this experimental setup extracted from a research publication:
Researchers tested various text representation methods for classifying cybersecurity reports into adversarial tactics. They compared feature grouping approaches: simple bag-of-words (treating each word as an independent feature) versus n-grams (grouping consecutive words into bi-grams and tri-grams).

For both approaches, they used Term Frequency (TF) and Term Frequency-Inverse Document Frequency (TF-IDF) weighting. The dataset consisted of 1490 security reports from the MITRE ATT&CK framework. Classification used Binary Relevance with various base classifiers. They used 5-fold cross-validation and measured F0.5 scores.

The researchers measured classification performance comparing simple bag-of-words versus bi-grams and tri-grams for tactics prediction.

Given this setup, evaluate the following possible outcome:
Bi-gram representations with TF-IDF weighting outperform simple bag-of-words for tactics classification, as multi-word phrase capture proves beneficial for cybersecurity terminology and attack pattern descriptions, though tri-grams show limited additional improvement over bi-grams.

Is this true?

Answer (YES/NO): NO